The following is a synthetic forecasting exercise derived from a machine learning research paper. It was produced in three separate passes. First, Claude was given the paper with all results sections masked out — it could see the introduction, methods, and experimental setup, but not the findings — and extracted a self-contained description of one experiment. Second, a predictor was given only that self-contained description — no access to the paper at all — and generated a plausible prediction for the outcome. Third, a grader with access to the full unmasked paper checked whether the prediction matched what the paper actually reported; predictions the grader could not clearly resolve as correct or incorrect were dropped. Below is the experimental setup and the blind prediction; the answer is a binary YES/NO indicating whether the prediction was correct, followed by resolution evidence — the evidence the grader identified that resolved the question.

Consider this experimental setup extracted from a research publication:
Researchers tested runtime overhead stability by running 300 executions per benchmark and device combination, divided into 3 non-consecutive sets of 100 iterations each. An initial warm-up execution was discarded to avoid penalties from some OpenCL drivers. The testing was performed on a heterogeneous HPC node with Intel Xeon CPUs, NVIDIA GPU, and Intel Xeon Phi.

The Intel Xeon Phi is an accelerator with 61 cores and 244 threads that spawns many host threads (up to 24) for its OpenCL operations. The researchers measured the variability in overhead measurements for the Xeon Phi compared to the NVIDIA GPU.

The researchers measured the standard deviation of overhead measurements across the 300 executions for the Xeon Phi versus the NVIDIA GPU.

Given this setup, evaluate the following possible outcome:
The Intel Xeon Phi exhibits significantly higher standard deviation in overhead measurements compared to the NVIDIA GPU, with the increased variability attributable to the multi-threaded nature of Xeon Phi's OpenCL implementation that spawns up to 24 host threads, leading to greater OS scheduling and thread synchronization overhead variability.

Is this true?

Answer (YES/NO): YES